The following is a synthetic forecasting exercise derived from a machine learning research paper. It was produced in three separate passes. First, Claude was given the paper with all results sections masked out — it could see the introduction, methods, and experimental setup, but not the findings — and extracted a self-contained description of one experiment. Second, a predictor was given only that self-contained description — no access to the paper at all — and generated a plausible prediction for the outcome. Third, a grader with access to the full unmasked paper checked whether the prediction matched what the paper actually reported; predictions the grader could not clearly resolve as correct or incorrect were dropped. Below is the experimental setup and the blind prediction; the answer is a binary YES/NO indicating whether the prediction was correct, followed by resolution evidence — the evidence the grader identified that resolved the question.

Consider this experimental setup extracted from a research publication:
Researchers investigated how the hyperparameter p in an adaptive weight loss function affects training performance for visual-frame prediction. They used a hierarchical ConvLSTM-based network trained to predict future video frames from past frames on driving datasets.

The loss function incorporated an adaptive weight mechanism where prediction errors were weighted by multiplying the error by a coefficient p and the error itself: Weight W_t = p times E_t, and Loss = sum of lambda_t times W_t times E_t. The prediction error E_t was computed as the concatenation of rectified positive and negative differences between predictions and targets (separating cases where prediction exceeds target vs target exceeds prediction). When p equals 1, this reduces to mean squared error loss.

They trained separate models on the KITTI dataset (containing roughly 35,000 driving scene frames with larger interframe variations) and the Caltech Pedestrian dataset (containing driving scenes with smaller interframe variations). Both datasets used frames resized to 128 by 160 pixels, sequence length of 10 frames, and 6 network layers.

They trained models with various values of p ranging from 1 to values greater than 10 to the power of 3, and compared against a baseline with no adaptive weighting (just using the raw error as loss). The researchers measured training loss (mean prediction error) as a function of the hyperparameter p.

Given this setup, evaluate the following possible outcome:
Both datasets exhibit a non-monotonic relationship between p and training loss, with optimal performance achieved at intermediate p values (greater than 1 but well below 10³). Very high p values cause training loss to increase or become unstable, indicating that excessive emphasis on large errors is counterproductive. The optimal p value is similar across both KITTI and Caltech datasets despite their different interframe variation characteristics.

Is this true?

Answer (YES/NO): NO